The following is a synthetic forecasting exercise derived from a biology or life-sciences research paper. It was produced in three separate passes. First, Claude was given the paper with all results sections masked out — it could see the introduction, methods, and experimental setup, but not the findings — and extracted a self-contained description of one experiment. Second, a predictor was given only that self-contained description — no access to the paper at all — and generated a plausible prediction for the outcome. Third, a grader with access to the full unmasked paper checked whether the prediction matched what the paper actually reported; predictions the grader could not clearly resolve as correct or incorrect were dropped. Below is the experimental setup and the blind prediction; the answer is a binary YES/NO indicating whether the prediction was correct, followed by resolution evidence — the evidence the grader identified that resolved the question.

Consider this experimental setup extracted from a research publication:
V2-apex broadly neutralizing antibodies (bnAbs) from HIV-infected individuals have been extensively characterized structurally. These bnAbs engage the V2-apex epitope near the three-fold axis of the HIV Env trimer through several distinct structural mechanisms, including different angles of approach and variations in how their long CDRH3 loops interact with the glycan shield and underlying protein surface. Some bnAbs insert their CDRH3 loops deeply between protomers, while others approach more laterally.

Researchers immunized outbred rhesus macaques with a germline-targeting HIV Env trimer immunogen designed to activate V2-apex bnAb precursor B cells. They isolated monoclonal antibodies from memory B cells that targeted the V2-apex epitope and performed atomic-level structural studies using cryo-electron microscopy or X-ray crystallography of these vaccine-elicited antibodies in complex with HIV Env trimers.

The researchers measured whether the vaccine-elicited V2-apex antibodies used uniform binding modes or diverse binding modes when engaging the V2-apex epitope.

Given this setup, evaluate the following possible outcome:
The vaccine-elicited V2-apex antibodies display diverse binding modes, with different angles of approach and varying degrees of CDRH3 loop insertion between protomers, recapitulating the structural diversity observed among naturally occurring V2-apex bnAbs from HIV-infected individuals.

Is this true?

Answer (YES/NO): YES